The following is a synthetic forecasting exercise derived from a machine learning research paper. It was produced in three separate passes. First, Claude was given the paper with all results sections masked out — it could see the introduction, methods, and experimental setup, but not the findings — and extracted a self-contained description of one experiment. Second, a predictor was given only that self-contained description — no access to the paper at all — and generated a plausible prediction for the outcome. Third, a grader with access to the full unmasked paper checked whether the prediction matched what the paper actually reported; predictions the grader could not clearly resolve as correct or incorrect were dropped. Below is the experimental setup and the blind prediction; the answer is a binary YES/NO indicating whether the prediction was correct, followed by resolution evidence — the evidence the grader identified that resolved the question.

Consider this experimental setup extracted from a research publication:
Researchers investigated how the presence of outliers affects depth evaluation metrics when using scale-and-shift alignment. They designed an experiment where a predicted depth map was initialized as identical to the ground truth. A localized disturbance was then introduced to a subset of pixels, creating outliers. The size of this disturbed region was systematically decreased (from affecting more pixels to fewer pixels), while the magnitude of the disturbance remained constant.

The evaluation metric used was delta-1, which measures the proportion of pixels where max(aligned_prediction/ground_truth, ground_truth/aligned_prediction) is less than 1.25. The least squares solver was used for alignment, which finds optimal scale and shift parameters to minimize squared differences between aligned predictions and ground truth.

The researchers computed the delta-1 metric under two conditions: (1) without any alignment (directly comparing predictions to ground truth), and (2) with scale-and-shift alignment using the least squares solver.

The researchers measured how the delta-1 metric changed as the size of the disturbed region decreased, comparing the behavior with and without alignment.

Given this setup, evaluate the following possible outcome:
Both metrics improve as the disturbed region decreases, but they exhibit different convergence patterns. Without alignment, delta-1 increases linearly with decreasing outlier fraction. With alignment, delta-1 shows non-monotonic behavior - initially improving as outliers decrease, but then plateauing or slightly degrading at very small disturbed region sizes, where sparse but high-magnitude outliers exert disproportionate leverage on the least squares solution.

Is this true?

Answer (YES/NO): NO